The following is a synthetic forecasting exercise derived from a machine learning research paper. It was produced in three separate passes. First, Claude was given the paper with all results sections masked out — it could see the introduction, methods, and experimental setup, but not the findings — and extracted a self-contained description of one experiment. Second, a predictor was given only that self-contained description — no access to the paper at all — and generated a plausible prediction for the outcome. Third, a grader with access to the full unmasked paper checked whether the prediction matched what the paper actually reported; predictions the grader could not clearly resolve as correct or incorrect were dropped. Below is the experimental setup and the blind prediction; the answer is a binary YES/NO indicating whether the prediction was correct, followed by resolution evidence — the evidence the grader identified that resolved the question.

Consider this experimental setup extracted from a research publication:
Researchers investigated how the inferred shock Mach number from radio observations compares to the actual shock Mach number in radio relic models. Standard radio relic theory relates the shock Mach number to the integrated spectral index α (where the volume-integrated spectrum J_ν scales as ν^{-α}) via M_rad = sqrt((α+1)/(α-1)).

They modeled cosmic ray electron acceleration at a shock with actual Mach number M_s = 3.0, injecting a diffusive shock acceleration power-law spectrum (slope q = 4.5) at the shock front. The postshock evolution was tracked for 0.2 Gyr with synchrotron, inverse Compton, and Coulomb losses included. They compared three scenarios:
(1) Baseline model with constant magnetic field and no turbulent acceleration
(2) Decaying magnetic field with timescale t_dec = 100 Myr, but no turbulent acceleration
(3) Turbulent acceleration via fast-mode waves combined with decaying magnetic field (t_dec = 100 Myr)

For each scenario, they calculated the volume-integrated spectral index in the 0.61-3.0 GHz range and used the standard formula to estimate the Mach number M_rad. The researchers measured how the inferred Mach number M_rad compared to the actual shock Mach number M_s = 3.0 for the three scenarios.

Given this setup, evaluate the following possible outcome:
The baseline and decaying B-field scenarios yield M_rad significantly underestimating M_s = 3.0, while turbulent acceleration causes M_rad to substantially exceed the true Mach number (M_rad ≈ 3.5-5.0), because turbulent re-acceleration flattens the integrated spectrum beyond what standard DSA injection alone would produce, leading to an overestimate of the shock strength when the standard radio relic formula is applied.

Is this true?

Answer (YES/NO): NO